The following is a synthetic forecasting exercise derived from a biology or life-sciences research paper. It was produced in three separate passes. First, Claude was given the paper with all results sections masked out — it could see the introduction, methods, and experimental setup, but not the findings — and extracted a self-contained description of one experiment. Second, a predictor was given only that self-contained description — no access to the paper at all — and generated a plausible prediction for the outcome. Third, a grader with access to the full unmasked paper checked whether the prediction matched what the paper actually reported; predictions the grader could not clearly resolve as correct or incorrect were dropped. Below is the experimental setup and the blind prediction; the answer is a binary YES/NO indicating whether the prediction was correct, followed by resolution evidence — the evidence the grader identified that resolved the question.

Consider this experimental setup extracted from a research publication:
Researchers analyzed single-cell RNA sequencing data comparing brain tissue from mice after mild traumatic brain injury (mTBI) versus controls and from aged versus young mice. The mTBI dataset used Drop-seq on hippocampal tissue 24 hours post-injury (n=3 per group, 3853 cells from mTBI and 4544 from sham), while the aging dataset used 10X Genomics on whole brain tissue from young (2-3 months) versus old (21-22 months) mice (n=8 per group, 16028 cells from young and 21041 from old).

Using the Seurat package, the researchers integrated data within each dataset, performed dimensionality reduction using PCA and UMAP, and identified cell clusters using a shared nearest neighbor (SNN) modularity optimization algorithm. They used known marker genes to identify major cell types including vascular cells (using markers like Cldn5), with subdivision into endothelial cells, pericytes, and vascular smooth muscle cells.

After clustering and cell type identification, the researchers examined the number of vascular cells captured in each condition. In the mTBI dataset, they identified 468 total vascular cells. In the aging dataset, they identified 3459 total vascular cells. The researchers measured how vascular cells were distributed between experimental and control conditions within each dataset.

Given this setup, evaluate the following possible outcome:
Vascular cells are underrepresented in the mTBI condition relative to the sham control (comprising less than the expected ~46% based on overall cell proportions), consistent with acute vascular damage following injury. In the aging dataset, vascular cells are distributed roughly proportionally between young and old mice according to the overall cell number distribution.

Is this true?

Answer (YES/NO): NO